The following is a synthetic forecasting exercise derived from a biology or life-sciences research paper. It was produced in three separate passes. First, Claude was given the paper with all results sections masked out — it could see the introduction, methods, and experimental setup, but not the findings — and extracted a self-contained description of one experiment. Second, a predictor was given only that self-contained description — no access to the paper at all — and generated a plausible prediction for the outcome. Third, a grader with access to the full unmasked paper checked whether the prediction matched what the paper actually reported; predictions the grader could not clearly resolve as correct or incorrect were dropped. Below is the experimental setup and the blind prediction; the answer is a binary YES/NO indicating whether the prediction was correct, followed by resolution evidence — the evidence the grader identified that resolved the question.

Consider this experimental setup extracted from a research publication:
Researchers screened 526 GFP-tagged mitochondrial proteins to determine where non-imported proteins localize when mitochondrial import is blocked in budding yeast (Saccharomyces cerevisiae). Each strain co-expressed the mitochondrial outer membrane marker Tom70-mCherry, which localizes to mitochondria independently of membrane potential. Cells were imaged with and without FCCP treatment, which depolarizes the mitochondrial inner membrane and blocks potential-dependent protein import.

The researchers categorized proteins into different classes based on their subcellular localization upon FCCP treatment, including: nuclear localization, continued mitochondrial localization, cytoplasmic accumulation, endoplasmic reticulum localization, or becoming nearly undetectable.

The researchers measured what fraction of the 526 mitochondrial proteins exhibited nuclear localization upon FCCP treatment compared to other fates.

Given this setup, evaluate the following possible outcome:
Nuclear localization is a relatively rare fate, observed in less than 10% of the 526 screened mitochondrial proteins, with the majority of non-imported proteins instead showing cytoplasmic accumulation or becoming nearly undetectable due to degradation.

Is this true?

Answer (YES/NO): YES